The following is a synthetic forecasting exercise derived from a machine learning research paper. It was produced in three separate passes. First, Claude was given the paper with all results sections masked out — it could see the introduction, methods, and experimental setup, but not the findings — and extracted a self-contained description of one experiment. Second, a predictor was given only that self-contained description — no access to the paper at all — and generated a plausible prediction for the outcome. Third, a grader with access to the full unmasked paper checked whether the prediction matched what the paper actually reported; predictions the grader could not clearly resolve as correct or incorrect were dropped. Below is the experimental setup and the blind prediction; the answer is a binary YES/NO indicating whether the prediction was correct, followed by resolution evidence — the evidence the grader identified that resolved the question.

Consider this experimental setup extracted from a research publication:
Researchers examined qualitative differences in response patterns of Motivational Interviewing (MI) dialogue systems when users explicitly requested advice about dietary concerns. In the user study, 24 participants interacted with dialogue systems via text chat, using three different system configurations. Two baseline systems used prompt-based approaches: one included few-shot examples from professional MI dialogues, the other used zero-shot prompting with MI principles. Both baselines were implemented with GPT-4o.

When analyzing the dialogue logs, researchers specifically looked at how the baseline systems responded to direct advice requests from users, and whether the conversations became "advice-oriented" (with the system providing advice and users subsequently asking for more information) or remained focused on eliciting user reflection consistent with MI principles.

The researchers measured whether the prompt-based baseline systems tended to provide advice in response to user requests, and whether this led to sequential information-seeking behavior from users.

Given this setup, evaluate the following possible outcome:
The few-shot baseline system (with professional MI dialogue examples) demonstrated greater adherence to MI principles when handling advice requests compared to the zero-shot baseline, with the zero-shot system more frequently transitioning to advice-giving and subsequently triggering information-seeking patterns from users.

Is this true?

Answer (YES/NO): NO